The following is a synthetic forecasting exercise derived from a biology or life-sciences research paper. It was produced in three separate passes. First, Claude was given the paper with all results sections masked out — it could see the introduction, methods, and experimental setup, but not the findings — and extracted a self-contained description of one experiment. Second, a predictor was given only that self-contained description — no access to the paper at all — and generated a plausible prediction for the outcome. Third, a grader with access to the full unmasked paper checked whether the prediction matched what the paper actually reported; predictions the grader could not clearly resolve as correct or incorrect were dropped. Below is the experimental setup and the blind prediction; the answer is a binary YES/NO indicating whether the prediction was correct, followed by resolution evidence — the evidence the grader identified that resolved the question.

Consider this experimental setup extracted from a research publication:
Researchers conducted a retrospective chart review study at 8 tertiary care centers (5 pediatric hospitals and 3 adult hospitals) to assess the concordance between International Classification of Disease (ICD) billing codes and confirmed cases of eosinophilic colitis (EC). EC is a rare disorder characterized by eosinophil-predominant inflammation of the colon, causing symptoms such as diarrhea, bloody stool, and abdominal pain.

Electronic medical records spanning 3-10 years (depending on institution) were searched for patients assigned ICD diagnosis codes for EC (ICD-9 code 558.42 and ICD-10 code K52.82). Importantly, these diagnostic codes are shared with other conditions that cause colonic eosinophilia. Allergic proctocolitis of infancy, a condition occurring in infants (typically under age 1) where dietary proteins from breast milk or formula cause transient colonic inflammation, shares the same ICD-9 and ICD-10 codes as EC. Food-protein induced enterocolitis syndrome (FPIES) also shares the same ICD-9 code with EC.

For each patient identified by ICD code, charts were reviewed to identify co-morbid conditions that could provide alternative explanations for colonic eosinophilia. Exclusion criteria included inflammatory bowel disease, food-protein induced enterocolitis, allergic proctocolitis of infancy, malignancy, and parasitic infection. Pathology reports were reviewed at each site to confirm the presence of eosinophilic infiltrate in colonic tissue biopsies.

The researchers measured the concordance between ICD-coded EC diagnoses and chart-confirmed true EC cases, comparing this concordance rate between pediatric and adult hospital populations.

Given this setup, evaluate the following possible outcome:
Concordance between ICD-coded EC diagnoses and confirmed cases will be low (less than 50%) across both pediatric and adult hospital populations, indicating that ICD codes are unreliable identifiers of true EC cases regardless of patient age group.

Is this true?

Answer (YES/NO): NO